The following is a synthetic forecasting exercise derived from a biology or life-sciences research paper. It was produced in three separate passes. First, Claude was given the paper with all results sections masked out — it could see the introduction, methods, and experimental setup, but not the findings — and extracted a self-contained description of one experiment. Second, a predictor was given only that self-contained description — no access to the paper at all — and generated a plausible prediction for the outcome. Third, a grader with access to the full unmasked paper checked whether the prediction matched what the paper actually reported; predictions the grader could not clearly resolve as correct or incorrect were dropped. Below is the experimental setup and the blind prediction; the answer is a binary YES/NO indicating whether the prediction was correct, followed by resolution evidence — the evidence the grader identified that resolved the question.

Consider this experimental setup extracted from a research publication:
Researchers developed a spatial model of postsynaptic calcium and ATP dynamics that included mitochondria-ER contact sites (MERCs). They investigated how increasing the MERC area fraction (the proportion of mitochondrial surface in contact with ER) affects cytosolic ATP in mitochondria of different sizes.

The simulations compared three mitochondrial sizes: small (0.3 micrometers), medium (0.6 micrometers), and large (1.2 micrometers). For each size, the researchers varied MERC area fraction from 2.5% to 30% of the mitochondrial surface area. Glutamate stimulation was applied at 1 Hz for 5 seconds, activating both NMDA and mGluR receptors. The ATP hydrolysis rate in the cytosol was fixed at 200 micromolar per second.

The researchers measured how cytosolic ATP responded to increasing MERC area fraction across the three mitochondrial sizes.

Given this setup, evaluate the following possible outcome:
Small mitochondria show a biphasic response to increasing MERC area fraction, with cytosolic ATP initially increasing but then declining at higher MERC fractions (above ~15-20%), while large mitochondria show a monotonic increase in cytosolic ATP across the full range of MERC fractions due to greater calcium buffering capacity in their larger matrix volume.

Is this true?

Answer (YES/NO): NO